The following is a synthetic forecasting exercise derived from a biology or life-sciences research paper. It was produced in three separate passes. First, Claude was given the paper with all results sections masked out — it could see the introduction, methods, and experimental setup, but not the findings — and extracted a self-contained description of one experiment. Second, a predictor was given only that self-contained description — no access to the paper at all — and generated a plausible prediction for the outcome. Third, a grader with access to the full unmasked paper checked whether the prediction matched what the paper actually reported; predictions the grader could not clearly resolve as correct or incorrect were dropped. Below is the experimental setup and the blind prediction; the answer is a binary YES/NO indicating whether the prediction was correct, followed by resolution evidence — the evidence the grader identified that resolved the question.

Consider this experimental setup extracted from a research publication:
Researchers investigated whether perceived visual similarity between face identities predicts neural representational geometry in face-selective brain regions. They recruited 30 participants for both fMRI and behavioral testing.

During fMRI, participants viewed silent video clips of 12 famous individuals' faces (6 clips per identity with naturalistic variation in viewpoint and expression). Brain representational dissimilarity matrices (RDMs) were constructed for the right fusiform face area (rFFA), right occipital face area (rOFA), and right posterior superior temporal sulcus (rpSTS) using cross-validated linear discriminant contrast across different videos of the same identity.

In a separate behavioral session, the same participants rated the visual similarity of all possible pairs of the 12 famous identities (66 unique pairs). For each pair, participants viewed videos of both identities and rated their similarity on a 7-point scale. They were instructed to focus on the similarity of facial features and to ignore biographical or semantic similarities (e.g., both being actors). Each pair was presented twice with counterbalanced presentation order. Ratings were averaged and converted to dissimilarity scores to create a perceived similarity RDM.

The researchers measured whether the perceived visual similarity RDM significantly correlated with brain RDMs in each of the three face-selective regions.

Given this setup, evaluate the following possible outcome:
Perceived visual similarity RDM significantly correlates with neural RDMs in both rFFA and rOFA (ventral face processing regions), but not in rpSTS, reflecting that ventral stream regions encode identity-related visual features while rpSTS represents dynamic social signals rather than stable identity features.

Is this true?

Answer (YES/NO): NO